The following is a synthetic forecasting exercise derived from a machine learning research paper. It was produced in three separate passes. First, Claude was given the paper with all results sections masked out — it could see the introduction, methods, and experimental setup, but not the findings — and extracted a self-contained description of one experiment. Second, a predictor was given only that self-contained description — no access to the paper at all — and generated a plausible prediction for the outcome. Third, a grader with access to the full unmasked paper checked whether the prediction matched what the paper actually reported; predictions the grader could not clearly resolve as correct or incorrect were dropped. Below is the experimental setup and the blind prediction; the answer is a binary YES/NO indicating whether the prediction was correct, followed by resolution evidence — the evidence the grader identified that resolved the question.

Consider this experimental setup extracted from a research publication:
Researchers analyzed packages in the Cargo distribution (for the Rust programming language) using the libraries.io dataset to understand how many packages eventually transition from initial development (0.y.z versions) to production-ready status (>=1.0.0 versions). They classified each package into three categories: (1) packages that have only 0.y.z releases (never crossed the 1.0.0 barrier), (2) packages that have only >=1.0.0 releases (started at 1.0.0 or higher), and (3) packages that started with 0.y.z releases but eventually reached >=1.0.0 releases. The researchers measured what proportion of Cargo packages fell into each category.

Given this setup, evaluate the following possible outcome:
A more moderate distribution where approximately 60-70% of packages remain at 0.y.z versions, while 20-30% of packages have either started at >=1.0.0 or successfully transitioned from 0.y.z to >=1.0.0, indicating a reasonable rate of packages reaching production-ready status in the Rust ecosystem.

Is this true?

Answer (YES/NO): NO